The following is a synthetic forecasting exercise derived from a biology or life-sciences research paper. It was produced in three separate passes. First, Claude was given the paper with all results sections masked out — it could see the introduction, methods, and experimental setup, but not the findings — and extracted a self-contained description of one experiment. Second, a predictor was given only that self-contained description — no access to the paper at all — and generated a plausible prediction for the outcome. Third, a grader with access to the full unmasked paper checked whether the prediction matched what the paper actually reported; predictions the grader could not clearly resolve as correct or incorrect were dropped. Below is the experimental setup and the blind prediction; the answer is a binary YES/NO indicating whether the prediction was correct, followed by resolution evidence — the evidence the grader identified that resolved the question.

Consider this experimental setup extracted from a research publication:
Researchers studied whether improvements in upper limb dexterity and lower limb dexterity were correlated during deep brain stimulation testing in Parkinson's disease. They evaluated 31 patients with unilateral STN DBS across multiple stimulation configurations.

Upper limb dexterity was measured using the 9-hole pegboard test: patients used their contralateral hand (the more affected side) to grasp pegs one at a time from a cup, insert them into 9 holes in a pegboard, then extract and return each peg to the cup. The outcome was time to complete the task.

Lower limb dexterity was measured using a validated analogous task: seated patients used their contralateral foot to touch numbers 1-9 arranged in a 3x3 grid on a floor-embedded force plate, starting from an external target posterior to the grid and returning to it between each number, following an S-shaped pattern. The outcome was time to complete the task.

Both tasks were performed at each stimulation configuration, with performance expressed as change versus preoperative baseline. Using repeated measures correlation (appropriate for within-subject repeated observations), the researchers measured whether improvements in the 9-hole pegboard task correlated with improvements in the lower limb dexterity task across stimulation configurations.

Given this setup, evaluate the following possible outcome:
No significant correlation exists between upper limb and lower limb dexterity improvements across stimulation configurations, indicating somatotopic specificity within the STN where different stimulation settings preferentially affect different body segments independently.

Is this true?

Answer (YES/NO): NO